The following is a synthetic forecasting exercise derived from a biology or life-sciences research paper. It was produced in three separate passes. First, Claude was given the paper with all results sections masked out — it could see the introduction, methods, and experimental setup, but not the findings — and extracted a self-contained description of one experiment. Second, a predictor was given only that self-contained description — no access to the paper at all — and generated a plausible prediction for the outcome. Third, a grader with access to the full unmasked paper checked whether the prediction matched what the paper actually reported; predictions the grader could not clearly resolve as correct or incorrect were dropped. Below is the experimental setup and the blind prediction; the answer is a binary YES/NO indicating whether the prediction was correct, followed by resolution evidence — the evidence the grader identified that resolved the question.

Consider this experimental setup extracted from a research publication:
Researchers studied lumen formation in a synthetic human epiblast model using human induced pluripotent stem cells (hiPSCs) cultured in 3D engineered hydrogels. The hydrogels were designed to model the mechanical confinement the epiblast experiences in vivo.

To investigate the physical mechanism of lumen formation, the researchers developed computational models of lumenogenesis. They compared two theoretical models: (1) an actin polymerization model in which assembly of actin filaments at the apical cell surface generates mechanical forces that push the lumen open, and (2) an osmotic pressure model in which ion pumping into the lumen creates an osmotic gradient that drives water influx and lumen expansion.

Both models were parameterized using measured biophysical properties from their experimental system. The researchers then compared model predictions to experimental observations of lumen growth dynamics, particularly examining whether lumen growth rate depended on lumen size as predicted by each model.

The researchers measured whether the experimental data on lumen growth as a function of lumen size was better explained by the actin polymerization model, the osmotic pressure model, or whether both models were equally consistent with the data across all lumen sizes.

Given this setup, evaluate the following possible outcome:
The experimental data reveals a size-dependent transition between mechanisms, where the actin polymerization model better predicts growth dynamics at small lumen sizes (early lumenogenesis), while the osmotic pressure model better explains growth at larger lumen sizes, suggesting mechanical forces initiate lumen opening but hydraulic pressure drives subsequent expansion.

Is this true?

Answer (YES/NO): YES